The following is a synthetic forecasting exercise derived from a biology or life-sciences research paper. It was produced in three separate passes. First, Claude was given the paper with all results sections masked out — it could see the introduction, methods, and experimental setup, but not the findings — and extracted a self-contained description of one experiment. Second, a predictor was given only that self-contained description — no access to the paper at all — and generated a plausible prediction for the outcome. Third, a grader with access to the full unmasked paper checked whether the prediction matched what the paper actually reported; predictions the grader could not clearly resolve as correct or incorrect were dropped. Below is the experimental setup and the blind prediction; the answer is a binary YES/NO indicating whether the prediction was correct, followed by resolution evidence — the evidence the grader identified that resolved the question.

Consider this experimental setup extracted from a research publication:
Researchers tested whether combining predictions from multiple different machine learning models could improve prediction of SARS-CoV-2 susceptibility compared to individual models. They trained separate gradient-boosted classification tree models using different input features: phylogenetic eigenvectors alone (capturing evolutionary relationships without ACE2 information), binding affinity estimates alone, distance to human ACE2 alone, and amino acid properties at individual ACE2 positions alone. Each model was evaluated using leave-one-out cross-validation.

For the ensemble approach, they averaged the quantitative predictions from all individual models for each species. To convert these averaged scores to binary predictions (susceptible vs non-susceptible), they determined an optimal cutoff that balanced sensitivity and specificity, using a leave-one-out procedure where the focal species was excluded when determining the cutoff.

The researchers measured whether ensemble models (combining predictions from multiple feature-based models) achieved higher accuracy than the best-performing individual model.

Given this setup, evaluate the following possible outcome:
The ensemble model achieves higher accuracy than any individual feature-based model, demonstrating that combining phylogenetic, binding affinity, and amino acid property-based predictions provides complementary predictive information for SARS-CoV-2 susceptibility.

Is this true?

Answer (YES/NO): NO